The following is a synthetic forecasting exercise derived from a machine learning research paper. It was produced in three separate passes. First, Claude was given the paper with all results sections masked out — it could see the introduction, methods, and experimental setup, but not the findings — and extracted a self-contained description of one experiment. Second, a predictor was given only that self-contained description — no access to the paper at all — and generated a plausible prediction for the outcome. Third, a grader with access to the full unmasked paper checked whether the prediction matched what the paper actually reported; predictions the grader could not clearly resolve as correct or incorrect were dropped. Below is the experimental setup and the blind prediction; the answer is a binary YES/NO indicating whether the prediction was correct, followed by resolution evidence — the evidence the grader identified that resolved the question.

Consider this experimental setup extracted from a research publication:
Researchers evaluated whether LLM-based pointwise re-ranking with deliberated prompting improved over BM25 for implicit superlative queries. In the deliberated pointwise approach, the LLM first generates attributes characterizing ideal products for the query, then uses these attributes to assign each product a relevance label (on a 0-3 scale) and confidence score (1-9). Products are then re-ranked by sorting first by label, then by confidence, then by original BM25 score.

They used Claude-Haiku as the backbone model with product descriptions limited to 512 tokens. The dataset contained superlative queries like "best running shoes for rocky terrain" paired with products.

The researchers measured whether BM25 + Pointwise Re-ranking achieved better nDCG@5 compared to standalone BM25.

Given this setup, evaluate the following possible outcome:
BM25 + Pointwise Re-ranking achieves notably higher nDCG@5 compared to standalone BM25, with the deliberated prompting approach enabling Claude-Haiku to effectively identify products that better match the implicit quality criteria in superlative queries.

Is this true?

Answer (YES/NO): NO